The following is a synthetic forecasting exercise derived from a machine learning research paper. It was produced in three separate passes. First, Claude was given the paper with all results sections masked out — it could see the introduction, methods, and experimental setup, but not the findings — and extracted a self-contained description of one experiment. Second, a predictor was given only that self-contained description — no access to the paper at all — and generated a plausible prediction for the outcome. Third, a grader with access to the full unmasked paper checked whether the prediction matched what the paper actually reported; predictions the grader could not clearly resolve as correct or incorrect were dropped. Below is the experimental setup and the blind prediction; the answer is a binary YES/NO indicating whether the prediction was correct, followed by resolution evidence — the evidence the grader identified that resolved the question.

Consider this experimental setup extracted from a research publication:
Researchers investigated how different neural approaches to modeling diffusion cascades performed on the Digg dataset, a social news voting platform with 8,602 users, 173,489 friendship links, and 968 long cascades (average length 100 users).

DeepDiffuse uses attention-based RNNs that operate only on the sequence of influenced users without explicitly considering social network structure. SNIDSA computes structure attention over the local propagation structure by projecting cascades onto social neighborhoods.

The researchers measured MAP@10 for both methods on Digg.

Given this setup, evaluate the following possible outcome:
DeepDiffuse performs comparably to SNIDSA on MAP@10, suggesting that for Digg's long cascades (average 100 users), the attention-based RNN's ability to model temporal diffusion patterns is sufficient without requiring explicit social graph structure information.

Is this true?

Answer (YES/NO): YES